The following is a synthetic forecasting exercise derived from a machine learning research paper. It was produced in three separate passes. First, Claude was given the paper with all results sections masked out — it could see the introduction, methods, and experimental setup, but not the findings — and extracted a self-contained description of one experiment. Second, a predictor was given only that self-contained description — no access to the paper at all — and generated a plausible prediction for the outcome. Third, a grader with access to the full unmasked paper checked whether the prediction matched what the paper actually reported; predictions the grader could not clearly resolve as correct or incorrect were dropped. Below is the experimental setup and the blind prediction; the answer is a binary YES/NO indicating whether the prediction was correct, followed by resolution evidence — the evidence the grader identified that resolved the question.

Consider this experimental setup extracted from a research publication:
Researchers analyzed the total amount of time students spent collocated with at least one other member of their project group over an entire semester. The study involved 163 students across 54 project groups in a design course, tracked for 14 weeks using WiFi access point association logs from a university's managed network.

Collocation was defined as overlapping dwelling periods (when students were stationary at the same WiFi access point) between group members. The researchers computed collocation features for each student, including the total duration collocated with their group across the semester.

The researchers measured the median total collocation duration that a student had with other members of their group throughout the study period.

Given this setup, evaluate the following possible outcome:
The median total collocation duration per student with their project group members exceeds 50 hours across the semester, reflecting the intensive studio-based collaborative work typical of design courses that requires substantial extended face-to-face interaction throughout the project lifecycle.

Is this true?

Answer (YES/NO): YES